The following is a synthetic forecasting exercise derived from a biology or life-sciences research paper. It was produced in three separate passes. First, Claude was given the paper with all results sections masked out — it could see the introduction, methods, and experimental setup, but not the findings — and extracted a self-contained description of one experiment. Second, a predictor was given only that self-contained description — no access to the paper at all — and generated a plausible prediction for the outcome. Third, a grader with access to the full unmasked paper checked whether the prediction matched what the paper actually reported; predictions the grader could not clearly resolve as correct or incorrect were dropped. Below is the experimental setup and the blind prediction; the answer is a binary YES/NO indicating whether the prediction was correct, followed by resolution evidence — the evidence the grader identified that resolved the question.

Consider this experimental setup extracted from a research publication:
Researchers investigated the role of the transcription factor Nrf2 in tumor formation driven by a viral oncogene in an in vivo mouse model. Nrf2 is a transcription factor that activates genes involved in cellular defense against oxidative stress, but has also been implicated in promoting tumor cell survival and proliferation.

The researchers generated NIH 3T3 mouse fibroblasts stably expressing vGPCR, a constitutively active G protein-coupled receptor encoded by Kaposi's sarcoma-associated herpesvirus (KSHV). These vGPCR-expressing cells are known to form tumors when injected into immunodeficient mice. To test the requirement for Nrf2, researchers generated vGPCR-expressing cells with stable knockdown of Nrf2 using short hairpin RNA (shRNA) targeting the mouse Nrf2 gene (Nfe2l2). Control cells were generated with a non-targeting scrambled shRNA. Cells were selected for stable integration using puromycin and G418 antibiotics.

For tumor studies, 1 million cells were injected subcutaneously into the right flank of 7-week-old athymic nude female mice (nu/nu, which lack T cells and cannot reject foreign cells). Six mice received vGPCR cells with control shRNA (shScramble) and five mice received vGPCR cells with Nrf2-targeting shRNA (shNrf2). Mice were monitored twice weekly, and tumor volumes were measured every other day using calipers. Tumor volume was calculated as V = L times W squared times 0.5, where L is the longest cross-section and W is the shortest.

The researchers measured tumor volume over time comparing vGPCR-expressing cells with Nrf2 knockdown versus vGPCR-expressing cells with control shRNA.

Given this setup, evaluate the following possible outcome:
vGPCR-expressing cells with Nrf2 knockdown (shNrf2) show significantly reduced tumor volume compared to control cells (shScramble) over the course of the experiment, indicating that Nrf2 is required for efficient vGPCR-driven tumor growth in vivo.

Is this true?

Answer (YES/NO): NO